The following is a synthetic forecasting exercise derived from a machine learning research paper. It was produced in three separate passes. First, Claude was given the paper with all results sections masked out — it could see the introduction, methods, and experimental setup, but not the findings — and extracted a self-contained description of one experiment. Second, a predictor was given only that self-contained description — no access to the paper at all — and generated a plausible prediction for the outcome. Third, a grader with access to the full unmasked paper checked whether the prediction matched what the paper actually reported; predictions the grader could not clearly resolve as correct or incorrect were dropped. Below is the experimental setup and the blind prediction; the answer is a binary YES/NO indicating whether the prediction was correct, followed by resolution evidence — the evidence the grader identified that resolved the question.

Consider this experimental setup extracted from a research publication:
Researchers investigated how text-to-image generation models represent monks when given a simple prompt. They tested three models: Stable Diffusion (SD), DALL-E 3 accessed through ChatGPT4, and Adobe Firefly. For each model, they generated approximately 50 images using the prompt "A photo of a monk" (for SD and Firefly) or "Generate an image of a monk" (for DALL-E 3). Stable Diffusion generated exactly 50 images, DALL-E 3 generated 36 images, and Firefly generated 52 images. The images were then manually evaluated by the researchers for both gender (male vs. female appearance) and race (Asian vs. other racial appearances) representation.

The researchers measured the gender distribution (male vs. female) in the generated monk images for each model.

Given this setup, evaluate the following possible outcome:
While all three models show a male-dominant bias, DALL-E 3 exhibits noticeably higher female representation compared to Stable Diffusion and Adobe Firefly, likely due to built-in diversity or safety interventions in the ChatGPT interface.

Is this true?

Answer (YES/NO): NO